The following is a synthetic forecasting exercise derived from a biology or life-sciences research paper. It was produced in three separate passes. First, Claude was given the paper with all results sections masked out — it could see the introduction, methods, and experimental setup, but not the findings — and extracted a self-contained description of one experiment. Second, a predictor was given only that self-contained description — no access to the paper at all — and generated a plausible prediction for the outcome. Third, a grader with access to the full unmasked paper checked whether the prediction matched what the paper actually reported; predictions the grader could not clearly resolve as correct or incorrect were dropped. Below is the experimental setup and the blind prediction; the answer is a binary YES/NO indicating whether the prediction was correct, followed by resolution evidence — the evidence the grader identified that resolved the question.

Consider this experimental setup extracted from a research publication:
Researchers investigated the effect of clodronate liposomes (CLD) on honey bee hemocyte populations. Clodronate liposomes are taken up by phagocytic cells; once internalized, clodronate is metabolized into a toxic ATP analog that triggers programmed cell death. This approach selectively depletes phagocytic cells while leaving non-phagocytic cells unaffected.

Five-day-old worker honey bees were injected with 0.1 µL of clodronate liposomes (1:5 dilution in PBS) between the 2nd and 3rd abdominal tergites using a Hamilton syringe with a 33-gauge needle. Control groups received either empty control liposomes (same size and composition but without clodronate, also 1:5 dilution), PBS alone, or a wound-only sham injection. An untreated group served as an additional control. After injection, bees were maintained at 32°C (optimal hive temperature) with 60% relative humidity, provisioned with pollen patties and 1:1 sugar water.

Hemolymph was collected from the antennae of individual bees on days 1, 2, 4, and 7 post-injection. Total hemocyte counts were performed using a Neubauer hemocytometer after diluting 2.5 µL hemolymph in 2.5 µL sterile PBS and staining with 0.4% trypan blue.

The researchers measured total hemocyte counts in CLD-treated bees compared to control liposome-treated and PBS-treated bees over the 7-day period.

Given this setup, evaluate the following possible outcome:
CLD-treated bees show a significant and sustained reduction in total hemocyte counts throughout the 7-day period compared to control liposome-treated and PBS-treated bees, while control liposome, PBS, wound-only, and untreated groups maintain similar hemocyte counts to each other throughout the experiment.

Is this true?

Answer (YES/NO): NO